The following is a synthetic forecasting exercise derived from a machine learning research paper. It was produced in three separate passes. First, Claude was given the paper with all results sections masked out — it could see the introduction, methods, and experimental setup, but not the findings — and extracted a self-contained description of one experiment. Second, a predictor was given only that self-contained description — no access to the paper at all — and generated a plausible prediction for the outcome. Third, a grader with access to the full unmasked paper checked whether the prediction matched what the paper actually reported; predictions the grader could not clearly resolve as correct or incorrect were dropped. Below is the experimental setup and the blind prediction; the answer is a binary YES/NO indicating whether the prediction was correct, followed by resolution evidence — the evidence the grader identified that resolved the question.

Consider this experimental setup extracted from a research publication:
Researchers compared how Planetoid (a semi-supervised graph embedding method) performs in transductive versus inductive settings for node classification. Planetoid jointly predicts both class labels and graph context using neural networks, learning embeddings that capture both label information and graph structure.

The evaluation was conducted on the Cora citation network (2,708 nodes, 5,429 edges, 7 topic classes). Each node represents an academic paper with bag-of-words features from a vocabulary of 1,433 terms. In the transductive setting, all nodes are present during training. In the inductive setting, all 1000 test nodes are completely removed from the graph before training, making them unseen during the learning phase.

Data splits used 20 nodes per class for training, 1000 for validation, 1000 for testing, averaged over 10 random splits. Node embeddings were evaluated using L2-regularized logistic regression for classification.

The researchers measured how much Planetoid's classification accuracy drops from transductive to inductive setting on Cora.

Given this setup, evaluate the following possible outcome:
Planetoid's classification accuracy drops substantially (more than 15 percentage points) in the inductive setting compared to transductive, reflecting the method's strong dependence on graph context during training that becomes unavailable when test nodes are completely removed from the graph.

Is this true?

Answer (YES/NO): NO